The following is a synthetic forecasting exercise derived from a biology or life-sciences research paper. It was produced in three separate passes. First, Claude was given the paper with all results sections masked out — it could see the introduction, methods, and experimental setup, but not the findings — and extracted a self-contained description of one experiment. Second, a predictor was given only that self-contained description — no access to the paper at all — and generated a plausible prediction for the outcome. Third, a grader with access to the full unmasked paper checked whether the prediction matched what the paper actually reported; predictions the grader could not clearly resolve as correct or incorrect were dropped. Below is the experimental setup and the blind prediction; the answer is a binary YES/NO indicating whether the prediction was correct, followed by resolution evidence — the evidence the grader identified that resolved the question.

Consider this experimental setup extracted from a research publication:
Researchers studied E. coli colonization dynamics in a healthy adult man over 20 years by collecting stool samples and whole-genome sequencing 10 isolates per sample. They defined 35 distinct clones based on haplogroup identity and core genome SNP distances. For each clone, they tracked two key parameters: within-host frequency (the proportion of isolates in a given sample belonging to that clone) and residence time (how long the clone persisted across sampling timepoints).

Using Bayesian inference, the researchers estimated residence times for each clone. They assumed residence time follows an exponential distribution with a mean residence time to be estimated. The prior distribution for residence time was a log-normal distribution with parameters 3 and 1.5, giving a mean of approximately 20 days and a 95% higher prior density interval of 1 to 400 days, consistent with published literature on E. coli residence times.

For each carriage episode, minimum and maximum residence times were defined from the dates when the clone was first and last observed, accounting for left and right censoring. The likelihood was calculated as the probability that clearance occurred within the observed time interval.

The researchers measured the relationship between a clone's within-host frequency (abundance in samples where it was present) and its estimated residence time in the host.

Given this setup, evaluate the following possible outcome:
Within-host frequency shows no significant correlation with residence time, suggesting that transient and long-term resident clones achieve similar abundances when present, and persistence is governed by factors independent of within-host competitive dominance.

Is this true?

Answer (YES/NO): NO